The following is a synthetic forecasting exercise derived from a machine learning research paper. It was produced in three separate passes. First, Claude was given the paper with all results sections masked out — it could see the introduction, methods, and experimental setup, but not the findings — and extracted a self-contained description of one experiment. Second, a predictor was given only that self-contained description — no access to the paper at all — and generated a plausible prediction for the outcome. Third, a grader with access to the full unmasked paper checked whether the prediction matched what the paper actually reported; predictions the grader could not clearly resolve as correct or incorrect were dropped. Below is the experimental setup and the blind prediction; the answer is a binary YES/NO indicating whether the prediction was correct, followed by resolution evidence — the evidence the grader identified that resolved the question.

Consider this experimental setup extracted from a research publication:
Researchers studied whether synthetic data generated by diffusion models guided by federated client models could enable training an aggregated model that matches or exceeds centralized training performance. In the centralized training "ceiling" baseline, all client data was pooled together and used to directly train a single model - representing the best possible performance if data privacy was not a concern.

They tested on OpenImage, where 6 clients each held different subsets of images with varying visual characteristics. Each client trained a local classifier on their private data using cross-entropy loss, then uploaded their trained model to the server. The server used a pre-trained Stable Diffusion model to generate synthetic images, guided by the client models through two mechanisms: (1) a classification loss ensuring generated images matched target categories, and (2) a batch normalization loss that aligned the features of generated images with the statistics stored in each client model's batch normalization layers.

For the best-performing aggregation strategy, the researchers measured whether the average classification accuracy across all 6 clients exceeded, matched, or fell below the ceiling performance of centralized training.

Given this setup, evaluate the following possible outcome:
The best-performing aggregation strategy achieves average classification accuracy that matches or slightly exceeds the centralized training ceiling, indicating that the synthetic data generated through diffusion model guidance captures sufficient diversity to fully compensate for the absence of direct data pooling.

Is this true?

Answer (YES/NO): YES